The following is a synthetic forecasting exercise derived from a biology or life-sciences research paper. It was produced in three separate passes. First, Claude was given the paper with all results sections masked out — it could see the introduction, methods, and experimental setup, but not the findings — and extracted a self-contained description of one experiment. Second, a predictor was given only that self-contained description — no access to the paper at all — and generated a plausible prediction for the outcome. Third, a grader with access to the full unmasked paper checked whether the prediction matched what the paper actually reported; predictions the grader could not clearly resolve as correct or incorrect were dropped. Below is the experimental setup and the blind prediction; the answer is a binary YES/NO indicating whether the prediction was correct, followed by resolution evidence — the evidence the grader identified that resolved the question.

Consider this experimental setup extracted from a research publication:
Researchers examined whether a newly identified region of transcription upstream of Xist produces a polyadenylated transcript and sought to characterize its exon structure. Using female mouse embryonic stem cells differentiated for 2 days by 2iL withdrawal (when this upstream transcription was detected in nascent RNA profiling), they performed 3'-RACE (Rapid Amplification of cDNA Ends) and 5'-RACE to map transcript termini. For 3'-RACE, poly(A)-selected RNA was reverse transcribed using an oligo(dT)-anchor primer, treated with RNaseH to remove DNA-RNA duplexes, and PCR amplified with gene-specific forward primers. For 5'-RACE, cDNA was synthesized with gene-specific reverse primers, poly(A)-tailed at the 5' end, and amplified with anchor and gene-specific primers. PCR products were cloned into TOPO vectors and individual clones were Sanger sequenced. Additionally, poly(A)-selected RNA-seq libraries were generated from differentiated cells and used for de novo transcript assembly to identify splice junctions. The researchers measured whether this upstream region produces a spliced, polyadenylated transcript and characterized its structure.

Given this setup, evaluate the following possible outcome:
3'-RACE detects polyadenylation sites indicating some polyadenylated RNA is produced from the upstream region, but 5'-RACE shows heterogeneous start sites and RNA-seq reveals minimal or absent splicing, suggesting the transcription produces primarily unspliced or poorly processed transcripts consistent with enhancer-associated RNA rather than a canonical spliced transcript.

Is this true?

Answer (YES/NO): NO